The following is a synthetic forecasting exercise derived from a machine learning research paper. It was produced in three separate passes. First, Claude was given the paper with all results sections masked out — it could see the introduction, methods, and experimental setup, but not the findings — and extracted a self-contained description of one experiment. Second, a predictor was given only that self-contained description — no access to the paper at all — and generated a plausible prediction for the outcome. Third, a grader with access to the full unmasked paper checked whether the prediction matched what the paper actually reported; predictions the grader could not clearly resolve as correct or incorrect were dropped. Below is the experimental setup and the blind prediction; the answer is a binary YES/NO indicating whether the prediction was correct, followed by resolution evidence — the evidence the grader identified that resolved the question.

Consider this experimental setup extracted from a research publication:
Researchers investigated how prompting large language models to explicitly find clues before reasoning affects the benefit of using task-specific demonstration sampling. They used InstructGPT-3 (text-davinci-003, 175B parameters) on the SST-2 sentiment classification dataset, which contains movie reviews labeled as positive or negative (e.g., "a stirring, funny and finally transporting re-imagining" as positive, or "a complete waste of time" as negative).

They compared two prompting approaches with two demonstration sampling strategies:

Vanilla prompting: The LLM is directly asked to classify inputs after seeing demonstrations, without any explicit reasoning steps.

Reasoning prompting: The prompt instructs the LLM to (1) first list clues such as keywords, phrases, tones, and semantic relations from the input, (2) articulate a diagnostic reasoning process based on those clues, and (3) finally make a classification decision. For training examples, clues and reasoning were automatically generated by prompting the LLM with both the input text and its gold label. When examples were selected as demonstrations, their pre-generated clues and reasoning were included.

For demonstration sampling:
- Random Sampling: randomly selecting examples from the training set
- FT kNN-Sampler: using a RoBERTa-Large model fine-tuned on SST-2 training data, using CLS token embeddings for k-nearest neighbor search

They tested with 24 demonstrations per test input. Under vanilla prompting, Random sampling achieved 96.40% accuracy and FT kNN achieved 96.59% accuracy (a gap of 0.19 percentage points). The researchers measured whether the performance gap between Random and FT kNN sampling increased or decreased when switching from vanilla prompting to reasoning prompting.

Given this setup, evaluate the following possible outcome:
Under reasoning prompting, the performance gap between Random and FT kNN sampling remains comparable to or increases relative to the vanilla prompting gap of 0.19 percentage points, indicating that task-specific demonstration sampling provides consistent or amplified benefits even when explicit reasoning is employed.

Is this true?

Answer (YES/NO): YES